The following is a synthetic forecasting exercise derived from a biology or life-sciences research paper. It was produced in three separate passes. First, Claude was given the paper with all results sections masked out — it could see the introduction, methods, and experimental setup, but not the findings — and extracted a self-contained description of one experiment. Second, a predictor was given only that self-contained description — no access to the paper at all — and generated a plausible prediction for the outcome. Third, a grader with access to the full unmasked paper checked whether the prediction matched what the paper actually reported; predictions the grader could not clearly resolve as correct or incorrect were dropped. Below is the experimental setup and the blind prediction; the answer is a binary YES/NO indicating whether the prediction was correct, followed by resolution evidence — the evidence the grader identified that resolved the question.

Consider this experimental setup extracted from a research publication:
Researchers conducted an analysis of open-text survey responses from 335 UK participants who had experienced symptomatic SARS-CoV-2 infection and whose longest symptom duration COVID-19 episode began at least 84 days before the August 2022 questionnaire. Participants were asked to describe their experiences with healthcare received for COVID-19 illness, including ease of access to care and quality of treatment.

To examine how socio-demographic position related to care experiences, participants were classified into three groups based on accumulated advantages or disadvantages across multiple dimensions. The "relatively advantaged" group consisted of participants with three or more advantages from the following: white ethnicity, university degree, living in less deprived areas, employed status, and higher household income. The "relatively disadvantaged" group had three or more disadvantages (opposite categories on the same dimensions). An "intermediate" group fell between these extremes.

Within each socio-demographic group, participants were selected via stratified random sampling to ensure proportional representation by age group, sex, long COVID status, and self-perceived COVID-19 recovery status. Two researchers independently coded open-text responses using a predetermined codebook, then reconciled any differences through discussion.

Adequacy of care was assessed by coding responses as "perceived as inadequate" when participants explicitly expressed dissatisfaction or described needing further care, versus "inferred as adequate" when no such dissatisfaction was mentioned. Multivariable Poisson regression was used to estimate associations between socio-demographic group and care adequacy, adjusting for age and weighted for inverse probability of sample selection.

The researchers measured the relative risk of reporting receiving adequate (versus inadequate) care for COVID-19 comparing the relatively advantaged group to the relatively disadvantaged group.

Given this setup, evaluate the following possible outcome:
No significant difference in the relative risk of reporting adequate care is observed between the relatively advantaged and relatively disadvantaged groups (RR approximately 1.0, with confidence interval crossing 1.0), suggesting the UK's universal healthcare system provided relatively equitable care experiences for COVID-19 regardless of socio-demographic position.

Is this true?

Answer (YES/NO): NO